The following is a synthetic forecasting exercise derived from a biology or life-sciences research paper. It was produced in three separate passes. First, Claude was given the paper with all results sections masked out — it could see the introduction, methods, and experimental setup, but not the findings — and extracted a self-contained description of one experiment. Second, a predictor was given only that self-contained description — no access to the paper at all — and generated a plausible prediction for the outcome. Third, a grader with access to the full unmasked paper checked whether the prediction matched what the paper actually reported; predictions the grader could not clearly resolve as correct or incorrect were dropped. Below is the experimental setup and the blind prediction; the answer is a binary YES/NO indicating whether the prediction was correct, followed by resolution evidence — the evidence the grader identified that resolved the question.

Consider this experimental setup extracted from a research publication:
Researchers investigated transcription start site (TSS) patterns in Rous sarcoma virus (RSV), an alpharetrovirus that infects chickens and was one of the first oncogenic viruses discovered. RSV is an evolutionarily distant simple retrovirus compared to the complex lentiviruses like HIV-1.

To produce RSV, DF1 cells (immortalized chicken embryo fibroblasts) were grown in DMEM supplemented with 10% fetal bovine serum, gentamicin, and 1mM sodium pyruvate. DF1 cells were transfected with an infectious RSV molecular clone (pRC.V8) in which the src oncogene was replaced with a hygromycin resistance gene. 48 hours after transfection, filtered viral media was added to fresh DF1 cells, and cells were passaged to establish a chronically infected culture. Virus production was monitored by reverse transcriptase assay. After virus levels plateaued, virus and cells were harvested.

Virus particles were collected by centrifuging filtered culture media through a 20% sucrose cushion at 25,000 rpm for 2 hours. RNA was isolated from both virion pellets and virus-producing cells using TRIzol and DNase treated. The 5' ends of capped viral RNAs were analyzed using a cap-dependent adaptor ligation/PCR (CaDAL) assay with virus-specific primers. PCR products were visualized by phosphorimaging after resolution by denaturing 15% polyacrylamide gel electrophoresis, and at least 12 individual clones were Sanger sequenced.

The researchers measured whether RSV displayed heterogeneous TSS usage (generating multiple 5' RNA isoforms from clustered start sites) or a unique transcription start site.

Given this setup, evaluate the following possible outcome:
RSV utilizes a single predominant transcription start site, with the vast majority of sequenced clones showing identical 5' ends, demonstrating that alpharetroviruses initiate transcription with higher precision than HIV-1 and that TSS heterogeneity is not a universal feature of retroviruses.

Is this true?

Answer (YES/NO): YES